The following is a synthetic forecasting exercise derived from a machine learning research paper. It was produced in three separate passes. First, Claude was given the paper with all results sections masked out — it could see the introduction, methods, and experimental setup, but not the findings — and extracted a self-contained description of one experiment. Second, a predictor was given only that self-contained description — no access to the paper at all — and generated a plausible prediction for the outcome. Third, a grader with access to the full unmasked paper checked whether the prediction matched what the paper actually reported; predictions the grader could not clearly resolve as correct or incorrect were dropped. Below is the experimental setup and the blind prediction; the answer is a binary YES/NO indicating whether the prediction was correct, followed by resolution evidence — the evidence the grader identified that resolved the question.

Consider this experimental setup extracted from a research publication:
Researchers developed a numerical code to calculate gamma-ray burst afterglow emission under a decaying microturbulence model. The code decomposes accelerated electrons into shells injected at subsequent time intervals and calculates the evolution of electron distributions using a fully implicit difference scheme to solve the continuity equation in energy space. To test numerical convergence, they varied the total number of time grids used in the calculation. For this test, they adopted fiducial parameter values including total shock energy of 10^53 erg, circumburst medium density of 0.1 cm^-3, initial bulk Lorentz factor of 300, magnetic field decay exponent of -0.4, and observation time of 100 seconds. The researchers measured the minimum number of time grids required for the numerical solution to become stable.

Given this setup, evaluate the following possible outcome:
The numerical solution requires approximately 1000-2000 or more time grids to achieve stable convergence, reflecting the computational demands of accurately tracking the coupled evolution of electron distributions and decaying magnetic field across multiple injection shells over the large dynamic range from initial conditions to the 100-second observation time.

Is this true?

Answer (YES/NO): NO